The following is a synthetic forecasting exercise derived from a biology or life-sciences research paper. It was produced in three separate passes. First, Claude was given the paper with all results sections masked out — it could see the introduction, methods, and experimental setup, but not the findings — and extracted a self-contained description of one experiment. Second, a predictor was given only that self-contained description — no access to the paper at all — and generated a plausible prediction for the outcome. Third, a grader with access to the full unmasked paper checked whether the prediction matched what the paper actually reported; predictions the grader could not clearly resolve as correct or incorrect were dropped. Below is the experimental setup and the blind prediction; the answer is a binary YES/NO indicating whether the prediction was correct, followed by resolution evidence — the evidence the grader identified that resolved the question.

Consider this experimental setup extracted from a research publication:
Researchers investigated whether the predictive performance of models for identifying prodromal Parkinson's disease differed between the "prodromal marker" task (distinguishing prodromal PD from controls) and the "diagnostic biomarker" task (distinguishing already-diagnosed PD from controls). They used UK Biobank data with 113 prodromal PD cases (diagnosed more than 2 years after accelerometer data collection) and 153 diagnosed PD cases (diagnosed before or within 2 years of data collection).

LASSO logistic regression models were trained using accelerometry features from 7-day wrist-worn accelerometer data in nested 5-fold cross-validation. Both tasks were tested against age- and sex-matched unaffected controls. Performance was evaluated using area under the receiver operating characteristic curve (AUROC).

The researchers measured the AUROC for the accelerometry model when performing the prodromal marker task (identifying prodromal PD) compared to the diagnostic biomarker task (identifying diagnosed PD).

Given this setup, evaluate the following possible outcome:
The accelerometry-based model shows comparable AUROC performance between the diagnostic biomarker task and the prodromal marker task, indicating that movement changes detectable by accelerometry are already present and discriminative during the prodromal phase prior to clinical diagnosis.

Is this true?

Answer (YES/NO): YES